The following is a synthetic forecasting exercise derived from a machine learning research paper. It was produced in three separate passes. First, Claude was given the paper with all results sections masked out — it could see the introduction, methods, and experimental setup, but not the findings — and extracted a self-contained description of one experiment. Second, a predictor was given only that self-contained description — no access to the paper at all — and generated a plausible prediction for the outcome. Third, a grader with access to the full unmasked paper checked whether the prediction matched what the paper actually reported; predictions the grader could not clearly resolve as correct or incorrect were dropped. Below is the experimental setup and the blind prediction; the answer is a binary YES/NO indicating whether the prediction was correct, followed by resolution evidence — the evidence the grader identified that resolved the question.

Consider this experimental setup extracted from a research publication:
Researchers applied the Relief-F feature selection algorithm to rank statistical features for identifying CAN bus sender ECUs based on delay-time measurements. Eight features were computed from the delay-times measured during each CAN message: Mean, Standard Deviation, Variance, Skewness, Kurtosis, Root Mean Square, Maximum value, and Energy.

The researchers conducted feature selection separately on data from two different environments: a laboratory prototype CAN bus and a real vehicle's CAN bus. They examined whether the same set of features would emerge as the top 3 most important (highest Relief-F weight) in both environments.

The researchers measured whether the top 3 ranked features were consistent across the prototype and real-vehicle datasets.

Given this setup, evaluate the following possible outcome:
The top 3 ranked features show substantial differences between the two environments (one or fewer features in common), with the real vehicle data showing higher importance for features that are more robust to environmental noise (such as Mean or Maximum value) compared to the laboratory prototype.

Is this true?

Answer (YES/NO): NO